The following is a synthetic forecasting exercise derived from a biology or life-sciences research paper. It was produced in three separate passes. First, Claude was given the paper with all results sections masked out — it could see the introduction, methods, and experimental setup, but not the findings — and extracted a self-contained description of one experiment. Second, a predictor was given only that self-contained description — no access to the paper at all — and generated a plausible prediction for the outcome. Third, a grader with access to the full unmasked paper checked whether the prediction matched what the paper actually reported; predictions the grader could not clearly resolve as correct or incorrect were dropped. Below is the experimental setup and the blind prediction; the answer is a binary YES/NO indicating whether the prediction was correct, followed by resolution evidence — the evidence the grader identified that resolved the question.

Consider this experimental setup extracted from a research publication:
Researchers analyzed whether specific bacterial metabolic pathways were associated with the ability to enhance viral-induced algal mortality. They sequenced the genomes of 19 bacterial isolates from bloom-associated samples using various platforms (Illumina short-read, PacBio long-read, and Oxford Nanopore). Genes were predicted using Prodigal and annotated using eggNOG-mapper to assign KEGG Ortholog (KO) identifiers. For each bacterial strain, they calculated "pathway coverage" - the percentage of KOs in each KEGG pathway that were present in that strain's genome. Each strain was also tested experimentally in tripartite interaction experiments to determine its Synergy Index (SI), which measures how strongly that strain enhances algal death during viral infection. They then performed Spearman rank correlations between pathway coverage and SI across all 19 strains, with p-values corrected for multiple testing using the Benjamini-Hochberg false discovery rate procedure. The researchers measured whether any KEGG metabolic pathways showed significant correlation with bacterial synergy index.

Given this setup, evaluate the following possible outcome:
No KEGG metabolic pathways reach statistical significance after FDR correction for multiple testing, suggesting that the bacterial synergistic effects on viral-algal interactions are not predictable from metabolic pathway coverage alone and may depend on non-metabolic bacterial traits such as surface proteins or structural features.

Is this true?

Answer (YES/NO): NO